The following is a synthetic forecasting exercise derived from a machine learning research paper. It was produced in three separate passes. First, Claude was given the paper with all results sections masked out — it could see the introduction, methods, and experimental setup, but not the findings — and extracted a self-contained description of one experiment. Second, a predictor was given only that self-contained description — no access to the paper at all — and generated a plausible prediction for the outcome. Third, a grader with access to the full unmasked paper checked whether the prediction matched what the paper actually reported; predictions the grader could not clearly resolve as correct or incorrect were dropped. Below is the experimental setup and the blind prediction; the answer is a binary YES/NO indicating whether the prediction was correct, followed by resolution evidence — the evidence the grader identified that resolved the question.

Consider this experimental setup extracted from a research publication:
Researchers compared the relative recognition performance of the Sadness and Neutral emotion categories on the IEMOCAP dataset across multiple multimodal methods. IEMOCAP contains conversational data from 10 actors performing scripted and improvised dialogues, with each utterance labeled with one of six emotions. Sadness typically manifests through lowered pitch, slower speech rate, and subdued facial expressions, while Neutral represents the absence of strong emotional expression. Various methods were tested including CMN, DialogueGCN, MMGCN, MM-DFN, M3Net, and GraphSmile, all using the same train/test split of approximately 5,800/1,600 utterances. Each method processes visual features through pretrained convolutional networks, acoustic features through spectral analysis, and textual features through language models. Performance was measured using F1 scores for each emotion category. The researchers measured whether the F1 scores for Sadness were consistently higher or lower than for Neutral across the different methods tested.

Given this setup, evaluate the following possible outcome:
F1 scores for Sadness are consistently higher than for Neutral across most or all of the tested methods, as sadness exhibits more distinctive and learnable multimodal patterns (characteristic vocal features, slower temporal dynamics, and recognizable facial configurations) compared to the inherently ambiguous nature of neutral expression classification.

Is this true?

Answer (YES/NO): YES